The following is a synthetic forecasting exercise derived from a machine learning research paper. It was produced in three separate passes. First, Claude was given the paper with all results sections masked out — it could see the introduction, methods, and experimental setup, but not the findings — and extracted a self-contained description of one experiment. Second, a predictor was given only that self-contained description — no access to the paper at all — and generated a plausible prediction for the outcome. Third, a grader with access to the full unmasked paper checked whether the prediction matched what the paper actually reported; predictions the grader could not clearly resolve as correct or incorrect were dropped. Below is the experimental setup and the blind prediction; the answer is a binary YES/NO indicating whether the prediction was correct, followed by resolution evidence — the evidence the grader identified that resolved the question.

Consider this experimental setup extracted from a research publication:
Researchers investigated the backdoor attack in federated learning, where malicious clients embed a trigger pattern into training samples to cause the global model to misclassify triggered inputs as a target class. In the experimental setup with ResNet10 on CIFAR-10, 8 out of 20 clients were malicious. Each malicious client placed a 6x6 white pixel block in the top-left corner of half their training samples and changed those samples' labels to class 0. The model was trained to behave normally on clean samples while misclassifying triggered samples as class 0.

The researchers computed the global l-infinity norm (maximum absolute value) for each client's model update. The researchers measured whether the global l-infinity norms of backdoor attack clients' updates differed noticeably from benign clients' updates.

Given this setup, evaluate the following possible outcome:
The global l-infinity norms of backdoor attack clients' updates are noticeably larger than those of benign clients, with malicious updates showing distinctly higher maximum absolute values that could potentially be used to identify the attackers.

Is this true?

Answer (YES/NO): NO